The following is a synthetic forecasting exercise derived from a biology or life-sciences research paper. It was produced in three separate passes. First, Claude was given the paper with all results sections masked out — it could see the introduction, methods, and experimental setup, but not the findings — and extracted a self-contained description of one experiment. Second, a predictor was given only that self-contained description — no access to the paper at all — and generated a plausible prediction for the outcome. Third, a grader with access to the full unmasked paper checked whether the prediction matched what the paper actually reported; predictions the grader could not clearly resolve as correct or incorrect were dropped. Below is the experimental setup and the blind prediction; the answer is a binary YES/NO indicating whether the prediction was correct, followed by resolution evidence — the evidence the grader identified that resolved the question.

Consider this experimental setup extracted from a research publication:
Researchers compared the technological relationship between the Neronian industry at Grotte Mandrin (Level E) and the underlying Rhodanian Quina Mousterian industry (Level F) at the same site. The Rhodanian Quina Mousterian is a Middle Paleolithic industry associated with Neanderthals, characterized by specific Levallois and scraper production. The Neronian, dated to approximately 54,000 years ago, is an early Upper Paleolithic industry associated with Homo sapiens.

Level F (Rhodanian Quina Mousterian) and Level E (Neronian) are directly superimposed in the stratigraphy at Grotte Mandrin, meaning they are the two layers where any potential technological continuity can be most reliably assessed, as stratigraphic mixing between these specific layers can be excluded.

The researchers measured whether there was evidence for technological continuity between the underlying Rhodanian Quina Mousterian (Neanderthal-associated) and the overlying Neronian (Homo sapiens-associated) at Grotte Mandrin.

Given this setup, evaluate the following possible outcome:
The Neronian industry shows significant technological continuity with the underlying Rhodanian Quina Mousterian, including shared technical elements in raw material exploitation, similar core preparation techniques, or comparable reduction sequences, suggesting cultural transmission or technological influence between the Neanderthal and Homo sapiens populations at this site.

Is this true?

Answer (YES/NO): NO